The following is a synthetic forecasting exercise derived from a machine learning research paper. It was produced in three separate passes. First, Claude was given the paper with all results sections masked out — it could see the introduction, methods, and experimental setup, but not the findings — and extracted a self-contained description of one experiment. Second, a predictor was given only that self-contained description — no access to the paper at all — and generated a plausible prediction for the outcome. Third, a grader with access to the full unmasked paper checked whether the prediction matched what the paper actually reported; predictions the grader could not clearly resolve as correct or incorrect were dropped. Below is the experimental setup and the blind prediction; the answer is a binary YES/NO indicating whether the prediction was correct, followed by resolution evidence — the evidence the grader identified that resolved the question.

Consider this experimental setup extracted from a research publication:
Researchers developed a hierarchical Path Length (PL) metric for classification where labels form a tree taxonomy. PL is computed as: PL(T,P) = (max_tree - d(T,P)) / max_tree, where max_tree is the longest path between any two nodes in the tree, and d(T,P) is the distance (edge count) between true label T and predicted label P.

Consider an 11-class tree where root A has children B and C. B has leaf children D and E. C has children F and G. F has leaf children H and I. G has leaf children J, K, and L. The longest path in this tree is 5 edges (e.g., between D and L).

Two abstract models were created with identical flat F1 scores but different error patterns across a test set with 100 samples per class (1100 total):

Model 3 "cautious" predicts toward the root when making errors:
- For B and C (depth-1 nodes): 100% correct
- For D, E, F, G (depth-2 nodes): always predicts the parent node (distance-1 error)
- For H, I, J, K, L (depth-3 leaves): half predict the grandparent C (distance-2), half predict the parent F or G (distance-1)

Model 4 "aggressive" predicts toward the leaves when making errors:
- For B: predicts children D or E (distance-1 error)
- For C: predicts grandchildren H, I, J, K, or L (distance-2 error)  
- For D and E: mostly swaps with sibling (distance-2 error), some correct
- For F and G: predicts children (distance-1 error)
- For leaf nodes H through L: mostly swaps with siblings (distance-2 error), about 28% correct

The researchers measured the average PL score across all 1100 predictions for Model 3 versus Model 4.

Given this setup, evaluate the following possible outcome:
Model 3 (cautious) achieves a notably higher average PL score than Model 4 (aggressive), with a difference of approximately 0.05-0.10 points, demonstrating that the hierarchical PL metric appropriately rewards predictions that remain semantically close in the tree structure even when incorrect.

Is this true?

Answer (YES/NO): YES